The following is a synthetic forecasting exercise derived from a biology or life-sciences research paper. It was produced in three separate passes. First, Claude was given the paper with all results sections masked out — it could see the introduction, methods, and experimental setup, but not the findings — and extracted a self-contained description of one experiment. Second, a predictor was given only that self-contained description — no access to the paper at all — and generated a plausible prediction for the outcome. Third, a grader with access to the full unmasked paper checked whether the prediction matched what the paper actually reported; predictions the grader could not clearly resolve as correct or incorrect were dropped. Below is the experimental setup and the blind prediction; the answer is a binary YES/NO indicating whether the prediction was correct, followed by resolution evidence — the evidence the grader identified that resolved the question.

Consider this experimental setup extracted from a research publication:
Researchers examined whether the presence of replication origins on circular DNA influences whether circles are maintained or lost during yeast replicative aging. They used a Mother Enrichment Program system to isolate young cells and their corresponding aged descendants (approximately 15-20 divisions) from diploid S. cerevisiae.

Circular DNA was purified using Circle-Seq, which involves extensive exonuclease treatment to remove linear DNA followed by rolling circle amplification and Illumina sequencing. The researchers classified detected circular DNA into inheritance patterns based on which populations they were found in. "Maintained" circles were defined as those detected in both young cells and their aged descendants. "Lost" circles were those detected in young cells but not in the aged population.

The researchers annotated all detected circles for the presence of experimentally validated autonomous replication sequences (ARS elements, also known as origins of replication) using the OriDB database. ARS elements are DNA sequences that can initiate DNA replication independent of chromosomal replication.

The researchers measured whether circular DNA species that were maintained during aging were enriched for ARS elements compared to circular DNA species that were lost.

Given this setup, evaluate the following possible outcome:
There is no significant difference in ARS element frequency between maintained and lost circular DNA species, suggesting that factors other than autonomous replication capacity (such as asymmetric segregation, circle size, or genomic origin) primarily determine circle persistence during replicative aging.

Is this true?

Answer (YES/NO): NO